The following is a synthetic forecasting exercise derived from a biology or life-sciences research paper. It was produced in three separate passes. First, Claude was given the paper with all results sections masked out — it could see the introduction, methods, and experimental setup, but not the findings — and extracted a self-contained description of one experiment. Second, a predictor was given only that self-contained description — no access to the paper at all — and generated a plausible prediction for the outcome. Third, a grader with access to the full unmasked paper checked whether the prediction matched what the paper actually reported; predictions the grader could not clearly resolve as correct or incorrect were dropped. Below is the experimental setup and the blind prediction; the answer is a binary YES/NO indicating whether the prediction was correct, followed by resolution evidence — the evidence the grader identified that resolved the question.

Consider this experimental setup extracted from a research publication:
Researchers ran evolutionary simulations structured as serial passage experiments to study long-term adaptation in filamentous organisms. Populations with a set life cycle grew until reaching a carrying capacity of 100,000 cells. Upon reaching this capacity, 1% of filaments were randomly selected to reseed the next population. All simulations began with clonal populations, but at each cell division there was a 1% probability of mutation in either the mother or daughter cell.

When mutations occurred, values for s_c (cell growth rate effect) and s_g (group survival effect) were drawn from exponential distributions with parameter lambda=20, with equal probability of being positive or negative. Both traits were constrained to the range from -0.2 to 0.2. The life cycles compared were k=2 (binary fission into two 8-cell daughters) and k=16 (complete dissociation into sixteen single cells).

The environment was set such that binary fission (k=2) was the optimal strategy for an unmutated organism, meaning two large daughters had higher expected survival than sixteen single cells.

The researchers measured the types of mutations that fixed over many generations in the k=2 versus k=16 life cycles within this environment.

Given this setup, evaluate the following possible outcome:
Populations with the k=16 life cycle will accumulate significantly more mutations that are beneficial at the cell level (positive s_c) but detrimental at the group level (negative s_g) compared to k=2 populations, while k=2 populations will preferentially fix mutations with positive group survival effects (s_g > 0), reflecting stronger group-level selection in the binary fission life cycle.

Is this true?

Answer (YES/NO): NO